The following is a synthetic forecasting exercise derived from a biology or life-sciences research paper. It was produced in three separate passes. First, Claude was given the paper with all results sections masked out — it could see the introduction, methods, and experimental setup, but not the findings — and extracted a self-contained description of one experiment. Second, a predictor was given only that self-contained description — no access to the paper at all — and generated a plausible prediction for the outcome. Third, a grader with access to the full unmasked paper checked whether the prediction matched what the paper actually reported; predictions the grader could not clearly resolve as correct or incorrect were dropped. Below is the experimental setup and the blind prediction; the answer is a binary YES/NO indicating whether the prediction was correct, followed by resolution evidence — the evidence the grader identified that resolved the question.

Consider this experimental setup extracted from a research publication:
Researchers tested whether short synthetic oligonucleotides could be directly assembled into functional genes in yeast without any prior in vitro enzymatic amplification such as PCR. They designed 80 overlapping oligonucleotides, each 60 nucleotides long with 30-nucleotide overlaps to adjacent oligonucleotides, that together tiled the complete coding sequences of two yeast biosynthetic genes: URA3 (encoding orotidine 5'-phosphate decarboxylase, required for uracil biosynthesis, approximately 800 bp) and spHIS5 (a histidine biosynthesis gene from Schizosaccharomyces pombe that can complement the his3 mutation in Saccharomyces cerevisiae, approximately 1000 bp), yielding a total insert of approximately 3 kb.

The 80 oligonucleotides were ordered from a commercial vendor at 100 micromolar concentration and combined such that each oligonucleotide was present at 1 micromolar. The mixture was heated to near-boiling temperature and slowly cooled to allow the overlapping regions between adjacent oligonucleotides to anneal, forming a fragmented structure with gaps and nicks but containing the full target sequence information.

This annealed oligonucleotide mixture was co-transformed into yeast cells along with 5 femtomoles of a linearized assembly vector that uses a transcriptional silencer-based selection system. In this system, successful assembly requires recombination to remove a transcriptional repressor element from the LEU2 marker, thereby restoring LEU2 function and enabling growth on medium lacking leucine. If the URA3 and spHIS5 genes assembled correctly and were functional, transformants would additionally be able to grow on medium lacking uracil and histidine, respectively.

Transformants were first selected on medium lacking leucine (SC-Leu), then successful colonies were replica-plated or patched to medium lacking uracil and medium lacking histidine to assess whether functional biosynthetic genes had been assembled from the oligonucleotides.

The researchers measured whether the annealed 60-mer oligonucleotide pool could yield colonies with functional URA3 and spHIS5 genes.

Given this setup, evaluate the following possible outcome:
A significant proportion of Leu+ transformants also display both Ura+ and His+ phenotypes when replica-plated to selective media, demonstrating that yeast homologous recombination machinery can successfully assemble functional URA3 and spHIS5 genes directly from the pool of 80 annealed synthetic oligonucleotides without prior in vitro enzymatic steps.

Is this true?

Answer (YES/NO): YES